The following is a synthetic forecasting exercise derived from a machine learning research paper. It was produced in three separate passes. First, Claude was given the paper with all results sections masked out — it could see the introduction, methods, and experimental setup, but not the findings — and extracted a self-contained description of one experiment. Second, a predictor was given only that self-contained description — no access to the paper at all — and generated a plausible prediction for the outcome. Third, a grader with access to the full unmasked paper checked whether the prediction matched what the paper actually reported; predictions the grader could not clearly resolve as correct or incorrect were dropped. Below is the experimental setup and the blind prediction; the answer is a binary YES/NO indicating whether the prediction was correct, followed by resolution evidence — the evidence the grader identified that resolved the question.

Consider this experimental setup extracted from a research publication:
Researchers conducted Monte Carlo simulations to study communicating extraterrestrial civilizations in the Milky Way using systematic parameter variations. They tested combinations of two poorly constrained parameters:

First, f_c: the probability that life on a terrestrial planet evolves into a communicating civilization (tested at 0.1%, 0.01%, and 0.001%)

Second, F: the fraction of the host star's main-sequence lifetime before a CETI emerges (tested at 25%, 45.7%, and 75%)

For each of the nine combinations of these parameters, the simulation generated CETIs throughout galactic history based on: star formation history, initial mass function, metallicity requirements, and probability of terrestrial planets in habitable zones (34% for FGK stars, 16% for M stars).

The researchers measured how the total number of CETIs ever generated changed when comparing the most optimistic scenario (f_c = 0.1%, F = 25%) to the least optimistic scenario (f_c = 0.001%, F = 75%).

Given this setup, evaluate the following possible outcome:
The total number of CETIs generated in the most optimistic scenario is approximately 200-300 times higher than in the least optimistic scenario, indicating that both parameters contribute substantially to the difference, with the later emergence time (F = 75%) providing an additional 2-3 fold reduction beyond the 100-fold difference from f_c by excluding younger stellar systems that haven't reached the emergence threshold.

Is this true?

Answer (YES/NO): NO